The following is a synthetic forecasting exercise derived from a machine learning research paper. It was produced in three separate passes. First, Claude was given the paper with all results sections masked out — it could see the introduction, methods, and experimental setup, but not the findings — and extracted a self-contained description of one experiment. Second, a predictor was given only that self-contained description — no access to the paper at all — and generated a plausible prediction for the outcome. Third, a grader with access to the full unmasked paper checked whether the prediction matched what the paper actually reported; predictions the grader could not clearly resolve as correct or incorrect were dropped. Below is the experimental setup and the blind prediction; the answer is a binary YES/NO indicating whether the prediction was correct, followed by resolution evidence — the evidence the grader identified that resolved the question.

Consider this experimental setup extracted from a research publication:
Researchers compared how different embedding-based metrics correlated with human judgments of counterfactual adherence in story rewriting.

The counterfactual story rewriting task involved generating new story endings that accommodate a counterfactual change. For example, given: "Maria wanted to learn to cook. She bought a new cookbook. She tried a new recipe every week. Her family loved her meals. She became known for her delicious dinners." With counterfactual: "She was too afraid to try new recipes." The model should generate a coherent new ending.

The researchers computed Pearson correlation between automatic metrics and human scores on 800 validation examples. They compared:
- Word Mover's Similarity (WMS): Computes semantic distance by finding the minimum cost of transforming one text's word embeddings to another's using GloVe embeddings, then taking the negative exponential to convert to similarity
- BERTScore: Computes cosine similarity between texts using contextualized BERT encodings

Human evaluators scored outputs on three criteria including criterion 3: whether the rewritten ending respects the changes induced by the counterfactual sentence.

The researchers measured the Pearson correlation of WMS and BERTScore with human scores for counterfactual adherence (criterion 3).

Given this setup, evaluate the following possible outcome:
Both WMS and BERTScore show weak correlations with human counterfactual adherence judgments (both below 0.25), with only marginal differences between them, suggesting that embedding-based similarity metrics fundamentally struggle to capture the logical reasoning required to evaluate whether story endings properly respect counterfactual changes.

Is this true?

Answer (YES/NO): NO